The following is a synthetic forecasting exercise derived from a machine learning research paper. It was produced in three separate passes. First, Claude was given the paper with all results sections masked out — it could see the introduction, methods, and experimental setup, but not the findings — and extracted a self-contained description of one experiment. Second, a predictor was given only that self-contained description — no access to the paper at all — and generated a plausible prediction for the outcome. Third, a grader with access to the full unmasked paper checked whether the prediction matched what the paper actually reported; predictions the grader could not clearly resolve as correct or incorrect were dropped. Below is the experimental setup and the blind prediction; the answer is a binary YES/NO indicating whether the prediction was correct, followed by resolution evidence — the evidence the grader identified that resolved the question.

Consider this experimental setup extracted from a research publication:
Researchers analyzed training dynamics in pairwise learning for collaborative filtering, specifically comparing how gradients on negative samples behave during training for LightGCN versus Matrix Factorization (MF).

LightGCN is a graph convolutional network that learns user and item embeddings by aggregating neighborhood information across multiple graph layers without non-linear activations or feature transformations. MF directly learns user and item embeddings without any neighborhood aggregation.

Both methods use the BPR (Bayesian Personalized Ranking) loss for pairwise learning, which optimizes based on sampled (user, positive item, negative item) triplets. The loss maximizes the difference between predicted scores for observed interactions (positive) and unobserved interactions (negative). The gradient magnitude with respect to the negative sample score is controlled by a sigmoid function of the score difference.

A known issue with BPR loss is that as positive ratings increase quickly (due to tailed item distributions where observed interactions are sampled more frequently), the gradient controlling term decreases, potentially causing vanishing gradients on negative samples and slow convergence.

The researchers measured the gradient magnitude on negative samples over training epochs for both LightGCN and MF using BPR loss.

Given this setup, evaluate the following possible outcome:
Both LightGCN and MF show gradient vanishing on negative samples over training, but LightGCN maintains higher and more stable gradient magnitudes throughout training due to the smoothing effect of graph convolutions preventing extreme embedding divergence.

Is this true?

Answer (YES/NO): NO